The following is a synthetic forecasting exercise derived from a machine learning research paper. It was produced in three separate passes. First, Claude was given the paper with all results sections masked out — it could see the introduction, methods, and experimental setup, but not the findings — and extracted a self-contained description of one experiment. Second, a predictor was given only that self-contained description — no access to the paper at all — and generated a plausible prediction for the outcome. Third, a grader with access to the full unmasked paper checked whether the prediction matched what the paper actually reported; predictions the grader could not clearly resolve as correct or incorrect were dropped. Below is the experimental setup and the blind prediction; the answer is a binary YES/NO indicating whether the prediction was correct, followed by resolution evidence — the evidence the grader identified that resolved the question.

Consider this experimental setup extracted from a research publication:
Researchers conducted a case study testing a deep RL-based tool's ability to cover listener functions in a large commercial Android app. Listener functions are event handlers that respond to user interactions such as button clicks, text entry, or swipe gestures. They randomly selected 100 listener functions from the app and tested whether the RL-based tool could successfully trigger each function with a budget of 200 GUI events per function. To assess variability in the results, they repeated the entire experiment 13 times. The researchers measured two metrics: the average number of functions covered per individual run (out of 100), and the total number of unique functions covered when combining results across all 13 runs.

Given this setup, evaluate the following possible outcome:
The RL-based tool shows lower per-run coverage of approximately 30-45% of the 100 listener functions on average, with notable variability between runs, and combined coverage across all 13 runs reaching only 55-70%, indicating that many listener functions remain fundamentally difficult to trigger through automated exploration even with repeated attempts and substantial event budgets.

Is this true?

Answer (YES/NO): NO